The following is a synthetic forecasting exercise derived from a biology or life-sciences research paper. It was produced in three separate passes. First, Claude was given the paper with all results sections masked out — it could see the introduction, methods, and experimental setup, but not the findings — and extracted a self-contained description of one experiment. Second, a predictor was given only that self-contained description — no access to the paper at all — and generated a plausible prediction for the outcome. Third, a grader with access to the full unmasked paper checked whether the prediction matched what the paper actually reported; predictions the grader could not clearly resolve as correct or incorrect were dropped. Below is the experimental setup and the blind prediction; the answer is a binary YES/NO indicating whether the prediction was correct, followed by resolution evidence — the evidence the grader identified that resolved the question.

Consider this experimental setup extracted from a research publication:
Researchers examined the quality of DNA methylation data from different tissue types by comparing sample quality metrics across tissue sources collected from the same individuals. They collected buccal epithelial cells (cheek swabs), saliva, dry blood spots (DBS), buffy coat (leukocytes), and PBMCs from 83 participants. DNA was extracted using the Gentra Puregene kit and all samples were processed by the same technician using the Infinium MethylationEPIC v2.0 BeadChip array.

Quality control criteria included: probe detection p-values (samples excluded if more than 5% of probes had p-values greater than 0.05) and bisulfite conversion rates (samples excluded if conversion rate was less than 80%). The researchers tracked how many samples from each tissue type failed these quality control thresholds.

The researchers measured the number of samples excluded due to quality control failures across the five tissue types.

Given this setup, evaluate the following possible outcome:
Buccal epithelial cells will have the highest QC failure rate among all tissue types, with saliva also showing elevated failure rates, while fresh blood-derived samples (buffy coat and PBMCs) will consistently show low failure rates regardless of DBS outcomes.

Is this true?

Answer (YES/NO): NO